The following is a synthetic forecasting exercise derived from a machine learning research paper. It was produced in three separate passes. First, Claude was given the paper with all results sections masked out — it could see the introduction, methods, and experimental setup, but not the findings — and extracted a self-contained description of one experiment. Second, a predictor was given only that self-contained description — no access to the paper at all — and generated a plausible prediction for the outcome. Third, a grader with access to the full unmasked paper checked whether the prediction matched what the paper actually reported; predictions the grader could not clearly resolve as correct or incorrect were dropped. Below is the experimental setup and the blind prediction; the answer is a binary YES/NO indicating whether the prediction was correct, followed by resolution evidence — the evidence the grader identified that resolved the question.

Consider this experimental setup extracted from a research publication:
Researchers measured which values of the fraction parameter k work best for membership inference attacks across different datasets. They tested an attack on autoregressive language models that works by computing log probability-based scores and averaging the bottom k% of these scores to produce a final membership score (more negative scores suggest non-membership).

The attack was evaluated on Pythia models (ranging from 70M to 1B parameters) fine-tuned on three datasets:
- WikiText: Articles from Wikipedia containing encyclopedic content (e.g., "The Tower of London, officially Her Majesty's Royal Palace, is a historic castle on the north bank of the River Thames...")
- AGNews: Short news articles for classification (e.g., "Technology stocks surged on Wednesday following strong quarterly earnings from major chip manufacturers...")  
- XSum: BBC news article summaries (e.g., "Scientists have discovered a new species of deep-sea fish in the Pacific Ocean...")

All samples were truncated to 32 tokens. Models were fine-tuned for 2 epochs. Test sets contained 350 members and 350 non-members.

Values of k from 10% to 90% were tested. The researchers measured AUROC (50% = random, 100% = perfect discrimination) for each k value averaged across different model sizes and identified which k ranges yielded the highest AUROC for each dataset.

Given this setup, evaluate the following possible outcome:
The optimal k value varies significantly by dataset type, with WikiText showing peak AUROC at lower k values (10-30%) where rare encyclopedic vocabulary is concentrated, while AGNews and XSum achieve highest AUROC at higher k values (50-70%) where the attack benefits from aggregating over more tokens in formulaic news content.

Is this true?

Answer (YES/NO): NO